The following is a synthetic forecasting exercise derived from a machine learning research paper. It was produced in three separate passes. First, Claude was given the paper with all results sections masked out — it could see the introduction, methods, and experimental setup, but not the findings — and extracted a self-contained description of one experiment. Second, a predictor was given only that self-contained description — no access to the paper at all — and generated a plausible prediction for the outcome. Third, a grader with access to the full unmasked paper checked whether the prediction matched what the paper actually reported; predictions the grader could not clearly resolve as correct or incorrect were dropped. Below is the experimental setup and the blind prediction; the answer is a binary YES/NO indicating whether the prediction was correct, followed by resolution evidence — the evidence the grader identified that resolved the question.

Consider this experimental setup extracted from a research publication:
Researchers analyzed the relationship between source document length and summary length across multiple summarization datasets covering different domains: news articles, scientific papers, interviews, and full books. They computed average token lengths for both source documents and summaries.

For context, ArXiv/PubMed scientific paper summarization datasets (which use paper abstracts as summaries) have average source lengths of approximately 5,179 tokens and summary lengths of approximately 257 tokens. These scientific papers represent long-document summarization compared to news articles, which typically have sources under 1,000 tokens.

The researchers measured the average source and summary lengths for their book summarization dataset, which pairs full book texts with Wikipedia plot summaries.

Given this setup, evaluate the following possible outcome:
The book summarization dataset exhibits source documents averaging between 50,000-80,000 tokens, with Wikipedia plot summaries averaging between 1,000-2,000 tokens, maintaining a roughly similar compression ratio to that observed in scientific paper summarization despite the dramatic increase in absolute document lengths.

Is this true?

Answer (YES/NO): NO